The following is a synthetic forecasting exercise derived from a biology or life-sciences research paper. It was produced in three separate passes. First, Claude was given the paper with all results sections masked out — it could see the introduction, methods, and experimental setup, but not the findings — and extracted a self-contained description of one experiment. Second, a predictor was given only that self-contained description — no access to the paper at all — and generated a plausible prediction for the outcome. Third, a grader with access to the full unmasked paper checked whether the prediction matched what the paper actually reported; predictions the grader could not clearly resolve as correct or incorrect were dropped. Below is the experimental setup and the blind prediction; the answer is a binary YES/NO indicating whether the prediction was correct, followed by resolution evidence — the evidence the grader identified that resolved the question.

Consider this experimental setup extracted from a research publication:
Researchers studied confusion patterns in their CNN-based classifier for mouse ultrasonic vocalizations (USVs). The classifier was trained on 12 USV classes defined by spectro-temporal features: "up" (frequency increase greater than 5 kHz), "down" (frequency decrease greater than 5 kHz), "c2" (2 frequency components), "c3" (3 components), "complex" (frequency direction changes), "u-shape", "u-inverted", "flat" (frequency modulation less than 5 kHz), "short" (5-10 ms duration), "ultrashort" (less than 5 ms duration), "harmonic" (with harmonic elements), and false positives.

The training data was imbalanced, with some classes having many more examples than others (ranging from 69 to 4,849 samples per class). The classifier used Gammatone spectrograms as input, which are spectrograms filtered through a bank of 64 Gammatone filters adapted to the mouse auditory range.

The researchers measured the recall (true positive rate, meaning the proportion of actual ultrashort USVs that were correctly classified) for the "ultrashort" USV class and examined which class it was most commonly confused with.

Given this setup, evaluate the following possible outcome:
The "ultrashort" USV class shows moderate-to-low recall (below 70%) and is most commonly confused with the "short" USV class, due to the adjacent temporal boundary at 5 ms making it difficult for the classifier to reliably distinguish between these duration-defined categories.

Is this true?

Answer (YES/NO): YES